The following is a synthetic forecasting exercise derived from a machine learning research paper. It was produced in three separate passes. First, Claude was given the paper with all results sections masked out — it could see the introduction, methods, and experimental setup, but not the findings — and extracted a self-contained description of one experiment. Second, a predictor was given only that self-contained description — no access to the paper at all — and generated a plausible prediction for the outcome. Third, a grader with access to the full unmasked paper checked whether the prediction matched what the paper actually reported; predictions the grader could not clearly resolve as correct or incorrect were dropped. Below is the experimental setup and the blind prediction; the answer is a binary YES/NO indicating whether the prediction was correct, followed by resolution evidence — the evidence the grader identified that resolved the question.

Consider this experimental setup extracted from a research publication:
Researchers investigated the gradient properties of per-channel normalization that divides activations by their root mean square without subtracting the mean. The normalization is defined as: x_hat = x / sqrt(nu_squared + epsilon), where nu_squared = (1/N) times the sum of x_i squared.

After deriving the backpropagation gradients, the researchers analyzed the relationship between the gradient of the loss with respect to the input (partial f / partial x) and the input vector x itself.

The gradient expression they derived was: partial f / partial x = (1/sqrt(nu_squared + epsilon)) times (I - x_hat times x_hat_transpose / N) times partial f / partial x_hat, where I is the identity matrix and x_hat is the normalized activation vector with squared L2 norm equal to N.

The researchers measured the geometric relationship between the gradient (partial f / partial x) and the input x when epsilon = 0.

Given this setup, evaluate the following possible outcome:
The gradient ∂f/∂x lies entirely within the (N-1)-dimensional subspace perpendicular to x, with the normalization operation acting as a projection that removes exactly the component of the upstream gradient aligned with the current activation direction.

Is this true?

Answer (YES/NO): YES